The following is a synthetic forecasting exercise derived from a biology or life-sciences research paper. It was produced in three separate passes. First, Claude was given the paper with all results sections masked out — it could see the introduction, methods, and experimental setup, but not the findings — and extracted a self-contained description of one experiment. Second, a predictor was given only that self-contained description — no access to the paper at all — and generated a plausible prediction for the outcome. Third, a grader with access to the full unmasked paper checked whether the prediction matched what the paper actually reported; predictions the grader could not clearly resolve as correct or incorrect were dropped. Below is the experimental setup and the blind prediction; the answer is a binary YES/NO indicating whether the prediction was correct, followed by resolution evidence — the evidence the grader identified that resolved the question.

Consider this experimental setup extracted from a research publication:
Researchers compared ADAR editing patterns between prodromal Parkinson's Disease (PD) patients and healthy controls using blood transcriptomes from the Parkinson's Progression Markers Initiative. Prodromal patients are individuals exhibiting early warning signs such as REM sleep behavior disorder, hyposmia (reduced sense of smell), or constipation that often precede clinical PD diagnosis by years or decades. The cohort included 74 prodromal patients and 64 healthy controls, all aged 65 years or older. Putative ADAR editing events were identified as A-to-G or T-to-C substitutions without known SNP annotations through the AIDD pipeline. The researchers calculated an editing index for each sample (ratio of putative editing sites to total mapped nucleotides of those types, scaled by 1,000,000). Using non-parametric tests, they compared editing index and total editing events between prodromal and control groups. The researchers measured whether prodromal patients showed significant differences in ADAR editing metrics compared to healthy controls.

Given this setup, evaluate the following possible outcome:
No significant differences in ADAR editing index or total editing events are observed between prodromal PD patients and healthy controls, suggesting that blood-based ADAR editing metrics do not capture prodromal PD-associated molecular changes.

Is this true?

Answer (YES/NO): NO